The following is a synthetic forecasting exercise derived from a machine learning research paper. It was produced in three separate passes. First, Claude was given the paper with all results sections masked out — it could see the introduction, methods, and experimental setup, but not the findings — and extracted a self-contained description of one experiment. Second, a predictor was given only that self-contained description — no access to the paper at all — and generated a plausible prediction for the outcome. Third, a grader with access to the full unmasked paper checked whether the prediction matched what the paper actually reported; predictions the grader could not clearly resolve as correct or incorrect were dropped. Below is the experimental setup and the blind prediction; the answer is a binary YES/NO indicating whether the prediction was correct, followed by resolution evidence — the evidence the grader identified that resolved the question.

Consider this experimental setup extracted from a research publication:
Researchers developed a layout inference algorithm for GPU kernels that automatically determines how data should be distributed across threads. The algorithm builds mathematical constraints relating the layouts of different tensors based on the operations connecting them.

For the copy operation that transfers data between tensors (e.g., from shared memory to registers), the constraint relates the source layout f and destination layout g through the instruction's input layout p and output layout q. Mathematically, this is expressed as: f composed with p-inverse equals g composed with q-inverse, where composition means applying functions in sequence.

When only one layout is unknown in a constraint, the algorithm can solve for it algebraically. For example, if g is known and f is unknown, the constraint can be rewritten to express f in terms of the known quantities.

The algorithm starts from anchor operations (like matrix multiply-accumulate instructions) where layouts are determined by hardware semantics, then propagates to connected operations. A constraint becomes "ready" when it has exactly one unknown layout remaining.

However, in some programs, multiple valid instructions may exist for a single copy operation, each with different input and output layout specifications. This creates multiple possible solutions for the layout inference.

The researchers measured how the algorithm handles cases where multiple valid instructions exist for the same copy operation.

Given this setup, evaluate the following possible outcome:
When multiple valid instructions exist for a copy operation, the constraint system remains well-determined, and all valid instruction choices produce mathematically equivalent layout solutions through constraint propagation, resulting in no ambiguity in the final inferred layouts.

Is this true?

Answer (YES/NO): NO